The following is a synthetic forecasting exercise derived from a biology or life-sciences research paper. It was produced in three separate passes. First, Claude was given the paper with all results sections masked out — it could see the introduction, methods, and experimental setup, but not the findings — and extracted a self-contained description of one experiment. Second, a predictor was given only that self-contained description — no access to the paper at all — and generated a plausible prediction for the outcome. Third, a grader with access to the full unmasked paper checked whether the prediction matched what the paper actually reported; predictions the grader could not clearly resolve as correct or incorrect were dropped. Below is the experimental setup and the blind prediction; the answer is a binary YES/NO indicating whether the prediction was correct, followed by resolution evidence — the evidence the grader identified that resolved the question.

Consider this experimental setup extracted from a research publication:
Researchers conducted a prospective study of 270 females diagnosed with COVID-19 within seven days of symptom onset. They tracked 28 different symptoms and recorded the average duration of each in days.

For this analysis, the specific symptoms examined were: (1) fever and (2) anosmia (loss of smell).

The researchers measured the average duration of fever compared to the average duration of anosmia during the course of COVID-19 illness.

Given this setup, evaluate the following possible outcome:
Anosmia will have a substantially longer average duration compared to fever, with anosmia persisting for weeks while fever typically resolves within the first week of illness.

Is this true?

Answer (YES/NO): NO